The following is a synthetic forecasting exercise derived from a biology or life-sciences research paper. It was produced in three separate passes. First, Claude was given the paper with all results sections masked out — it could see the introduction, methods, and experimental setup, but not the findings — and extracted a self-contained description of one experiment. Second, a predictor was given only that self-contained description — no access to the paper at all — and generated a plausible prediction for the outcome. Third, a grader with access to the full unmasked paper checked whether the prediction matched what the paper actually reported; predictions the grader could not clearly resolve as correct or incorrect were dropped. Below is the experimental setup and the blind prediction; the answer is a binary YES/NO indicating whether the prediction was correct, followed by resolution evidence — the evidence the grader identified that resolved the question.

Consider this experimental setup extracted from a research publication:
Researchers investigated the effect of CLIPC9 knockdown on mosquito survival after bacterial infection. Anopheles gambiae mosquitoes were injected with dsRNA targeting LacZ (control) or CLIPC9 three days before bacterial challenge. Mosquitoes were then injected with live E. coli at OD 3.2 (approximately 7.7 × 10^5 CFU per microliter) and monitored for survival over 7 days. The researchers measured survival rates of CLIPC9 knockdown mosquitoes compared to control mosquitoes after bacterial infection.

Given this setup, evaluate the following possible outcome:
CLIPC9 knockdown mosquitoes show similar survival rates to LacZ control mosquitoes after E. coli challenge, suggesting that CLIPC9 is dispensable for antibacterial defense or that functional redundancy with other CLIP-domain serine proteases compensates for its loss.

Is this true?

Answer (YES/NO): YES